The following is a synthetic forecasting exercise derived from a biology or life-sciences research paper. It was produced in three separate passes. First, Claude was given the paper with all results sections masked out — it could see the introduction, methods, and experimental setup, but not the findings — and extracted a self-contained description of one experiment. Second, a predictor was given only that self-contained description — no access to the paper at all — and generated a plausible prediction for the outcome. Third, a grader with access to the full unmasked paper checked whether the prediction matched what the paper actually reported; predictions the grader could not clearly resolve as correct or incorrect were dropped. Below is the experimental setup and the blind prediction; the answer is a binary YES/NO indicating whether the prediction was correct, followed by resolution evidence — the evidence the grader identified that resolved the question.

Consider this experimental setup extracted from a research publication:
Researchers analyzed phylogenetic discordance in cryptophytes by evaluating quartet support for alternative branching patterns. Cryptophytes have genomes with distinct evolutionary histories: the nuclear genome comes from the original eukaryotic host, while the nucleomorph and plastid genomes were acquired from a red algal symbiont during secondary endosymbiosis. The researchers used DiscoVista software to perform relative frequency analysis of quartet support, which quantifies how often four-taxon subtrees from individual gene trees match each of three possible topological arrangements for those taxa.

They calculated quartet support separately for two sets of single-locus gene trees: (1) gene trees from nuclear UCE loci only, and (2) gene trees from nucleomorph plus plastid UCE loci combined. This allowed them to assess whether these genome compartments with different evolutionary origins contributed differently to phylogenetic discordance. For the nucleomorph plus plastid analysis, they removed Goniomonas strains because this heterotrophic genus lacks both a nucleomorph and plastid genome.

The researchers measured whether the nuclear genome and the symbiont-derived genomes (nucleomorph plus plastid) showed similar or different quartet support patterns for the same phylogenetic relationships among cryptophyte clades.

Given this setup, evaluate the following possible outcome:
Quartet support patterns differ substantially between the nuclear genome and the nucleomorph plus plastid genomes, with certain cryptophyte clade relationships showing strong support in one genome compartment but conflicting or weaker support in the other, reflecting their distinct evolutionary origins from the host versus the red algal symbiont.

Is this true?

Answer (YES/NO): YES